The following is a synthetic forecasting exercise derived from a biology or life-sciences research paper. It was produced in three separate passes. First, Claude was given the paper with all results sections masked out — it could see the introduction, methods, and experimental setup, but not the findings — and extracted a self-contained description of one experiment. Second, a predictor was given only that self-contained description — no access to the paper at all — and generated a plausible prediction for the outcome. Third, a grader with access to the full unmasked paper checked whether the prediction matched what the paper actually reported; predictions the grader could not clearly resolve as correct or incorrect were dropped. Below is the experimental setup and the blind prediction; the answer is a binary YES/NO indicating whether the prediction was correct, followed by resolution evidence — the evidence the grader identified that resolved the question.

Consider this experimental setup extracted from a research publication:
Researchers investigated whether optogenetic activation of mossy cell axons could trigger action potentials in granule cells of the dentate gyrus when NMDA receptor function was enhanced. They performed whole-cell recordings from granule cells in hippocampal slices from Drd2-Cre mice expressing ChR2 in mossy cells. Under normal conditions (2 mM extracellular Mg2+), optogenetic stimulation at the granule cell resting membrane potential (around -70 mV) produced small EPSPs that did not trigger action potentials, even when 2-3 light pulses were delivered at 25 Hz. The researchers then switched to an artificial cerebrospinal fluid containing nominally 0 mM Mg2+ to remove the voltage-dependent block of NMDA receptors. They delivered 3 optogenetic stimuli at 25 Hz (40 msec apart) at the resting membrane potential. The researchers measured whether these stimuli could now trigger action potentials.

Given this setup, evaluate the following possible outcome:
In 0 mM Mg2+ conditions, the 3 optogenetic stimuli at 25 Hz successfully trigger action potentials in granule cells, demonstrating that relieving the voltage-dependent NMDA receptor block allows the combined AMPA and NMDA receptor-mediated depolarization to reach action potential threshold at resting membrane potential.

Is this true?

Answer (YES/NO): YES